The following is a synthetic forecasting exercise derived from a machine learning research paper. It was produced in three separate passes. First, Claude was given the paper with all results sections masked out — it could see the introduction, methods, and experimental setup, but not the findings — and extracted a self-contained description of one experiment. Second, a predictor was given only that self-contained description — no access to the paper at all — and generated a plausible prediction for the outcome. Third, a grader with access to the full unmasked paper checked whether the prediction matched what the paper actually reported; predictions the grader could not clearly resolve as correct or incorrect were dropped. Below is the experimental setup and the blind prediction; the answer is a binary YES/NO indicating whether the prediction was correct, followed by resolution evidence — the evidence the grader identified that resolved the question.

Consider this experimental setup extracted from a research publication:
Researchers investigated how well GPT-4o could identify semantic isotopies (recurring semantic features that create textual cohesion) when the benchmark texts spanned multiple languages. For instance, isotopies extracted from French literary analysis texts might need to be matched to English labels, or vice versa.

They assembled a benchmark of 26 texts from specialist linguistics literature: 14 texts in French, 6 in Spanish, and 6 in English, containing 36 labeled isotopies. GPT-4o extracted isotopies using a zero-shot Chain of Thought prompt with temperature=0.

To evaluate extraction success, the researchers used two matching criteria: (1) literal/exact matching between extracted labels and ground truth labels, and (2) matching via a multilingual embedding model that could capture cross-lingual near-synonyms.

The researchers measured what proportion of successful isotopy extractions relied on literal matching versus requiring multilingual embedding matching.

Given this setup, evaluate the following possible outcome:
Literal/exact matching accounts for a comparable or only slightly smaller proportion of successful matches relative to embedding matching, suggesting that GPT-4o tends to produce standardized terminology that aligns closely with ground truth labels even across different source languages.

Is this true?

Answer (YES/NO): NO